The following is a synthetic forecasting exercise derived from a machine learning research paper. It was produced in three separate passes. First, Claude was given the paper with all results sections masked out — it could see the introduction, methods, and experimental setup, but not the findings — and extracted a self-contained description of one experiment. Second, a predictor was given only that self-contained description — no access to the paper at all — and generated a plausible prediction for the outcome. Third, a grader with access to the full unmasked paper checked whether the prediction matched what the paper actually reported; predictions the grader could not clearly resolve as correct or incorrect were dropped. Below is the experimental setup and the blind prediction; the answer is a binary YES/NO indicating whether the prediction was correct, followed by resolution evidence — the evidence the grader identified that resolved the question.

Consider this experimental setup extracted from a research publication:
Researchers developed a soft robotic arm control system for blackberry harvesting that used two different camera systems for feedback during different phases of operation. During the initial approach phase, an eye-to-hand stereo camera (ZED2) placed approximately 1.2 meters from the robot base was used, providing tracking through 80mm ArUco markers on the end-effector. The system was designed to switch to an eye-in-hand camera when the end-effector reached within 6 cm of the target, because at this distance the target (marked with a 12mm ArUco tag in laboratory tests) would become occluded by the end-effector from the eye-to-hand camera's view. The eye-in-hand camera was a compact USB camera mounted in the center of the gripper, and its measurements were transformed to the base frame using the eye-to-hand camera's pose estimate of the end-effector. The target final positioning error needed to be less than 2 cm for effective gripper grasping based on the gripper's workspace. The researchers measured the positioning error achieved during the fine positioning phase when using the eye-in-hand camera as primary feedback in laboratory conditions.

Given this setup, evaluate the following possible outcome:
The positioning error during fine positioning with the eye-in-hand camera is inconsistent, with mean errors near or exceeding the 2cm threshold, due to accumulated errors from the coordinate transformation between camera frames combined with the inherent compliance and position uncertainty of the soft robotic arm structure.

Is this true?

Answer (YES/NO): NO